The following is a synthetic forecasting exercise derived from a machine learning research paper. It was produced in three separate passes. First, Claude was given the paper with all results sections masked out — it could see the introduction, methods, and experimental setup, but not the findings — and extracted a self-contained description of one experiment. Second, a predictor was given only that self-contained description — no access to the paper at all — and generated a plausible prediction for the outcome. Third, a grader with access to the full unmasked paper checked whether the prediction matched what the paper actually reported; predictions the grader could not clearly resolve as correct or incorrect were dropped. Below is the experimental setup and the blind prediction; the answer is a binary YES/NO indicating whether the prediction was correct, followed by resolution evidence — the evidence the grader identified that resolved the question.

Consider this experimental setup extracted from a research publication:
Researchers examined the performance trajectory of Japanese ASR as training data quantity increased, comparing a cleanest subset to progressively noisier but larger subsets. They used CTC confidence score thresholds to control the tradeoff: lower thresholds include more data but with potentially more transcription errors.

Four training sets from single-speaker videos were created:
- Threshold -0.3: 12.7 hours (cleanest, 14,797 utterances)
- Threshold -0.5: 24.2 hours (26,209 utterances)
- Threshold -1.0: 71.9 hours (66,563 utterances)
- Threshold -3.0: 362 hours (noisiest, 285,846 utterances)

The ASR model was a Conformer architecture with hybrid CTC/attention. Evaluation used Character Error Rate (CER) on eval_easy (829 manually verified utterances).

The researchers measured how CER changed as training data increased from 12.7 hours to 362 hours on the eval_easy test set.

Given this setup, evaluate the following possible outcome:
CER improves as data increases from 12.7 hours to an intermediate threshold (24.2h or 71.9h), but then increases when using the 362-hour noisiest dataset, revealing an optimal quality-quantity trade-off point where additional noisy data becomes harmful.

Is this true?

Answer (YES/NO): NO